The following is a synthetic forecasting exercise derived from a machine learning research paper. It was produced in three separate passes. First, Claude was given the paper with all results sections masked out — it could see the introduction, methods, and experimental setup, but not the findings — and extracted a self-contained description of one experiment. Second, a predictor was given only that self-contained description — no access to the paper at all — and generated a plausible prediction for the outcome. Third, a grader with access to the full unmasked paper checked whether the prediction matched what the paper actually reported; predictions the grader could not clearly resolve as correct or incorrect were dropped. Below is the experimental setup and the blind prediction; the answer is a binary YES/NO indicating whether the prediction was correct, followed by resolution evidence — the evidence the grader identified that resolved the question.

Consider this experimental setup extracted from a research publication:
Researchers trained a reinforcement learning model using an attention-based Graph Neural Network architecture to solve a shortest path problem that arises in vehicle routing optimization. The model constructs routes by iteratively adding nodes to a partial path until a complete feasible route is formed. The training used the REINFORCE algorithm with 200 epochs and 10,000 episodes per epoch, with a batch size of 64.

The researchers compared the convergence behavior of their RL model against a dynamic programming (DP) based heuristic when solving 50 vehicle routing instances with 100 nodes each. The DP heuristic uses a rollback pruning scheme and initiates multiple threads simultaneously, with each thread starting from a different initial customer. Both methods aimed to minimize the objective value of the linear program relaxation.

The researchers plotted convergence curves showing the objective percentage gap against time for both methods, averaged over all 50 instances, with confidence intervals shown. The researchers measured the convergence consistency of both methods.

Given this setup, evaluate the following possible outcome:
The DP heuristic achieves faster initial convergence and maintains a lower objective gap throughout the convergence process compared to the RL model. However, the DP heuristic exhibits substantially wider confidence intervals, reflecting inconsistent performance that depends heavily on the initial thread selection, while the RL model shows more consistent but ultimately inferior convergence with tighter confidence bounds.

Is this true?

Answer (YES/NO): NO